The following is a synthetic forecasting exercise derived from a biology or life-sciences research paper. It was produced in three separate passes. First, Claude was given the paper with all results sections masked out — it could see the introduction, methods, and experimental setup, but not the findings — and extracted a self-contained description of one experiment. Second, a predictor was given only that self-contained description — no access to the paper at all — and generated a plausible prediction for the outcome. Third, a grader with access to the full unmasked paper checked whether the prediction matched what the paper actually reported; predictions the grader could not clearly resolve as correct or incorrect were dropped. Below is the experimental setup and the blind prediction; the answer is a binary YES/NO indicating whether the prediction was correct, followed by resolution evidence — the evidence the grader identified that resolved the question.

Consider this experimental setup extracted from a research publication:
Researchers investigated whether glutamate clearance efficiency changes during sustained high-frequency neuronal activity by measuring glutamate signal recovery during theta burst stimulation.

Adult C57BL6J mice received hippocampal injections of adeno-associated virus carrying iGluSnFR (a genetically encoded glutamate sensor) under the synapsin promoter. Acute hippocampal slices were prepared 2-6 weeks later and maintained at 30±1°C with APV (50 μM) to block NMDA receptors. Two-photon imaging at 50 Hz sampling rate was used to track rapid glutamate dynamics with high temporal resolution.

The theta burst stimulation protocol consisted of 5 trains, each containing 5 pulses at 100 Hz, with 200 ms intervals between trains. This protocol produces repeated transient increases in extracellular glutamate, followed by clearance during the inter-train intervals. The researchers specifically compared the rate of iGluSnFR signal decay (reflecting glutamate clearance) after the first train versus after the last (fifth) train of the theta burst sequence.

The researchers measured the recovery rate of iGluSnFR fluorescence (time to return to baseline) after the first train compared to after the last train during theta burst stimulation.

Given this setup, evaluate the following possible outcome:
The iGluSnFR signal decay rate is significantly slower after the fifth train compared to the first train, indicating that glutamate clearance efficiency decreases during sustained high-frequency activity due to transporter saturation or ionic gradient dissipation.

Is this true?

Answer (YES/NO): NO